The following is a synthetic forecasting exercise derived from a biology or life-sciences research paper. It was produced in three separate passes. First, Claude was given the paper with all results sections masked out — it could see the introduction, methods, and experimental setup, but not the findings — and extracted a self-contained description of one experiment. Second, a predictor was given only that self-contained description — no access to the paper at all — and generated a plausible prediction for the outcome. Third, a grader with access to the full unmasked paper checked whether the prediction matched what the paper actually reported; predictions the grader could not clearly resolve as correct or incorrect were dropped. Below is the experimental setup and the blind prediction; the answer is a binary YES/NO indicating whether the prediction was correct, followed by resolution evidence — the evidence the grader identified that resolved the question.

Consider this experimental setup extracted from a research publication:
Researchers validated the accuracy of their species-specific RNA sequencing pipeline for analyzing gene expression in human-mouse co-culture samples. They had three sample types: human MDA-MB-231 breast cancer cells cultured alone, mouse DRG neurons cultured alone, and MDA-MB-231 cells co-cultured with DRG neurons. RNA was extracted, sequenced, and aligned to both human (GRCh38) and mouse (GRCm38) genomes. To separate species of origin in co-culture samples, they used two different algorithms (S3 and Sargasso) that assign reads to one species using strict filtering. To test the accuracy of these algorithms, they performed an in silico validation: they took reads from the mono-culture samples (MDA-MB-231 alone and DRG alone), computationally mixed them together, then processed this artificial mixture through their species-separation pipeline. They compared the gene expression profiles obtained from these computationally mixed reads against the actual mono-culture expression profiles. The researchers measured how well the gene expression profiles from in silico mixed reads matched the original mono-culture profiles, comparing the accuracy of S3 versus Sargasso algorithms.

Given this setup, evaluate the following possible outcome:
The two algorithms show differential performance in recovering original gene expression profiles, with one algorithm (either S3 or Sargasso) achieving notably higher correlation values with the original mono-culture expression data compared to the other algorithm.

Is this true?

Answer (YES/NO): NO